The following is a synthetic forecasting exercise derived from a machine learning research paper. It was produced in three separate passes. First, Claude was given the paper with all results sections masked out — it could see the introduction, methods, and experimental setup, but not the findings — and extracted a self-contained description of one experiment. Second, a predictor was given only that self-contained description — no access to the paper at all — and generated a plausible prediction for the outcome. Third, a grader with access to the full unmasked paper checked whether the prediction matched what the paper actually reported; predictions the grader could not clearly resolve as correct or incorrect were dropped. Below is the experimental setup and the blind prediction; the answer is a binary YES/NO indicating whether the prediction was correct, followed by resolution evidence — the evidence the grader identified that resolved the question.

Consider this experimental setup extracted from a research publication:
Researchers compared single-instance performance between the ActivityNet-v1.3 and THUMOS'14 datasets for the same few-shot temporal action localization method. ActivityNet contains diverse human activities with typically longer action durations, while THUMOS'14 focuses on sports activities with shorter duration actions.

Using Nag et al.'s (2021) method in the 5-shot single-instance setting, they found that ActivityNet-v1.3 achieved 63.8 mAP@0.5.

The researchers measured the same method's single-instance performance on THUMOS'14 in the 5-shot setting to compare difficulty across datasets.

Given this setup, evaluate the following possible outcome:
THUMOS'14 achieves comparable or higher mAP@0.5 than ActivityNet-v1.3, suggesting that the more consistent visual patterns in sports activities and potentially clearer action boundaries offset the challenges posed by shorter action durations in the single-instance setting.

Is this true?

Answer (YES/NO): NO